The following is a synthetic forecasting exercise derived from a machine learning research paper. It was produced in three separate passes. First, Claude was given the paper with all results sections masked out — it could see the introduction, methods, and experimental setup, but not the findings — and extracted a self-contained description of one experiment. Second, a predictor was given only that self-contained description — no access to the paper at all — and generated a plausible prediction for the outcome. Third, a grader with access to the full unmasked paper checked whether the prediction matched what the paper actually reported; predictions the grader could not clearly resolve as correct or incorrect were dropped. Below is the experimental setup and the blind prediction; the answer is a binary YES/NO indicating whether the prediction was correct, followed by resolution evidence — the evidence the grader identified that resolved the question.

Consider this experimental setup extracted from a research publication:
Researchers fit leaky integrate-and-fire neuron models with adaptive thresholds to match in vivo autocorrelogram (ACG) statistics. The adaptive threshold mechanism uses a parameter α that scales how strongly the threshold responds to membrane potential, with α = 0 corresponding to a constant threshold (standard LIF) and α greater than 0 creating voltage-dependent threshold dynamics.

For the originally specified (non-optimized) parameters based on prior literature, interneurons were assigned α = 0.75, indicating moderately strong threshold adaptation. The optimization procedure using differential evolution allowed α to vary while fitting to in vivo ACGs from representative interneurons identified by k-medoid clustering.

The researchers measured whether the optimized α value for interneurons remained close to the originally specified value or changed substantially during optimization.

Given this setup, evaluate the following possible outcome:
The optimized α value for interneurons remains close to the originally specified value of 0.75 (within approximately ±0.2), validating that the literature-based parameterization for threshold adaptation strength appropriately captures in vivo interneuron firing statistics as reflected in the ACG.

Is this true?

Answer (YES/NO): YES